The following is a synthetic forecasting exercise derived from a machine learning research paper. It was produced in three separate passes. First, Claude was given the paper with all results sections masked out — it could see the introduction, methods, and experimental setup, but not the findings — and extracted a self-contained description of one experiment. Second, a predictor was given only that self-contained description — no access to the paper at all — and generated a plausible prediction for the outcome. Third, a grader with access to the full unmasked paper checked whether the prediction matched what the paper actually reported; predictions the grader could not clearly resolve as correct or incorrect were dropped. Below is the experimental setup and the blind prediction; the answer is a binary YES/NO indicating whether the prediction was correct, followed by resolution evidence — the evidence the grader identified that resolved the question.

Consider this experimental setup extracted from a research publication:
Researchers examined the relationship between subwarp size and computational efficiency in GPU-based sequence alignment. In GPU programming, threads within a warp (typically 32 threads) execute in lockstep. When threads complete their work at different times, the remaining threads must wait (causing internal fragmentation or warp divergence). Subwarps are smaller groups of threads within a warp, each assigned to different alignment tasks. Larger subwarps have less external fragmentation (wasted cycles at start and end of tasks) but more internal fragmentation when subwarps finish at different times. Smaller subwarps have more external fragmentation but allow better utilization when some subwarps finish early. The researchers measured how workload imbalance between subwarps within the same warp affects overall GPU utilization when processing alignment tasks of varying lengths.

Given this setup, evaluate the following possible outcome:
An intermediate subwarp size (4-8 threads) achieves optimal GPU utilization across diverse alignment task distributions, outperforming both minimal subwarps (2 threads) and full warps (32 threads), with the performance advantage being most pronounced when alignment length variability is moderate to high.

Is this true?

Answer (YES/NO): NO